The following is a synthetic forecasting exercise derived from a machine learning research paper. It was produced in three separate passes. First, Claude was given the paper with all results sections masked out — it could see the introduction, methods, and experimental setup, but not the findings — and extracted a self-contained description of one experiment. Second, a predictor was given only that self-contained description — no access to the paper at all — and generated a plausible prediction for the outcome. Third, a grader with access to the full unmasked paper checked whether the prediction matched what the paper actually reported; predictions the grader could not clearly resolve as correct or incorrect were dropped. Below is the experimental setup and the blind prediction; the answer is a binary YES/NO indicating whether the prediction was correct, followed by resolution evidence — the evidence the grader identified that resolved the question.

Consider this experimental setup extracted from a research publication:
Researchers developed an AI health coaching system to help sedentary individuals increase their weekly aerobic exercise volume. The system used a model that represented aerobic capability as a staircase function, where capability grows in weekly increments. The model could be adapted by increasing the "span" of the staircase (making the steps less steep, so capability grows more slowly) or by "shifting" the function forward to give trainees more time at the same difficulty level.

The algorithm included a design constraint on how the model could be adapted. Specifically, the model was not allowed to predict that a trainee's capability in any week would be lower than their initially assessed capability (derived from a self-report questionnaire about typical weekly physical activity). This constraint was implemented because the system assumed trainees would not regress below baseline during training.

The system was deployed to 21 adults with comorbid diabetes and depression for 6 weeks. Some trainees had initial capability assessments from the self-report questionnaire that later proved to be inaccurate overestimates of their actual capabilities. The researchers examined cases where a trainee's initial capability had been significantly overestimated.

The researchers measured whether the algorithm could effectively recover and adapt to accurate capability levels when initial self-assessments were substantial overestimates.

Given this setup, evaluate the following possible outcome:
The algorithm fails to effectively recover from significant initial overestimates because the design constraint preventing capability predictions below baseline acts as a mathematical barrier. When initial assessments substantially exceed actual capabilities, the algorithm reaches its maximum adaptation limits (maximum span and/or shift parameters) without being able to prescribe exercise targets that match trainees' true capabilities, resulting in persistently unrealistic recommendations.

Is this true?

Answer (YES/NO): YES